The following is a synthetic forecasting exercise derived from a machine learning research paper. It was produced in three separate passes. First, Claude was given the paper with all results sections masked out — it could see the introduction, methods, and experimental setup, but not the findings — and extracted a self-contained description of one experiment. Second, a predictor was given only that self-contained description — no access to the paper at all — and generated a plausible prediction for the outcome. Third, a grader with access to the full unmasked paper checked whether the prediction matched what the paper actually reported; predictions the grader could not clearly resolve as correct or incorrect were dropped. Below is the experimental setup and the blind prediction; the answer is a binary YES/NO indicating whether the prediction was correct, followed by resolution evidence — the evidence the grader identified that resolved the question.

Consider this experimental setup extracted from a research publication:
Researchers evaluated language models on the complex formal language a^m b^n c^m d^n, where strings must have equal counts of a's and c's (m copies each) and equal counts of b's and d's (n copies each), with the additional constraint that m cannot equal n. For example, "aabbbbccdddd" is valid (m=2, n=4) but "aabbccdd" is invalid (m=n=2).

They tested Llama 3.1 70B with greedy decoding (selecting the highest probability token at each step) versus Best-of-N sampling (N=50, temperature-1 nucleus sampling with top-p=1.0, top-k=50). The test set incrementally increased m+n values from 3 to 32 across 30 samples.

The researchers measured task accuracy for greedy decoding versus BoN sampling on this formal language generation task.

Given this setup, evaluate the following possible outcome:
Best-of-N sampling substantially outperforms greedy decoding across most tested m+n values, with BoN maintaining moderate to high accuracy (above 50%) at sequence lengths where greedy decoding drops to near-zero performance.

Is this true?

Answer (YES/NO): NO